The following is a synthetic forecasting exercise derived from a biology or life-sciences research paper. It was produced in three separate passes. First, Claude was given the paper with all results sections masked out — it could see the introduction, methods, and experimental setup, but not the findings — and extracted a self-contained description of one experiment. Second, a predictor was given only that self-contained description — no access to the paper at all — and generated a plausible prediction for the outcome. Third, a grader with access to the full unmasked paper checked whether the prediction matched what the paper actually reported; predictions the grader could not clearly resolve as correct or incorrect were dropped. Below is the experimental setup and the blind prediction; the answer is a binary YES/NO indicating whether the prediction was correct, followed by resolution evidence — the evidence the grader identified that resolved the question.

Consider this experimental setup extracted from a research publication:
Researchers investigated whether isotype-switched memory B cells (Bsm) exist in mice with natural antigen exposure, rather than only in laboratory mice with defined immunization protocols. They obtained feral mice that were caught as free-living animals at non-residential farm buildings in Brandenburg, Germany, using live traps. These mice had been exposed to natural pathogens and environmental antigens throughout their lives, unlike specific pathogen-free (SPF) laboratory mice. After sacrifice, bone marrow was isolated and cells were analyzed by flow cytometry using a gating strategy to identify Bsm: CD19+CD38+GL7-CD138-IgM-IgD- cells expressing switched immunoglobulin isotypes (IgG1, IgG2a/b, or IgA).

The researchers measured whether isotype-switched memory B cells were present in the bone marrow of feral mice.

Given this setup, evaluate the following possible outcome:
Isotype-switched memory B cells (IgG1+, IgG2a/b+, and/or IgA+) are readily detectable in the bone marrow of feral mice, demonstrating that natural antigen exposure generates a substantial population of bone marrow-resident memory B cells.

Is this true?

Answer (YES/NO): YES